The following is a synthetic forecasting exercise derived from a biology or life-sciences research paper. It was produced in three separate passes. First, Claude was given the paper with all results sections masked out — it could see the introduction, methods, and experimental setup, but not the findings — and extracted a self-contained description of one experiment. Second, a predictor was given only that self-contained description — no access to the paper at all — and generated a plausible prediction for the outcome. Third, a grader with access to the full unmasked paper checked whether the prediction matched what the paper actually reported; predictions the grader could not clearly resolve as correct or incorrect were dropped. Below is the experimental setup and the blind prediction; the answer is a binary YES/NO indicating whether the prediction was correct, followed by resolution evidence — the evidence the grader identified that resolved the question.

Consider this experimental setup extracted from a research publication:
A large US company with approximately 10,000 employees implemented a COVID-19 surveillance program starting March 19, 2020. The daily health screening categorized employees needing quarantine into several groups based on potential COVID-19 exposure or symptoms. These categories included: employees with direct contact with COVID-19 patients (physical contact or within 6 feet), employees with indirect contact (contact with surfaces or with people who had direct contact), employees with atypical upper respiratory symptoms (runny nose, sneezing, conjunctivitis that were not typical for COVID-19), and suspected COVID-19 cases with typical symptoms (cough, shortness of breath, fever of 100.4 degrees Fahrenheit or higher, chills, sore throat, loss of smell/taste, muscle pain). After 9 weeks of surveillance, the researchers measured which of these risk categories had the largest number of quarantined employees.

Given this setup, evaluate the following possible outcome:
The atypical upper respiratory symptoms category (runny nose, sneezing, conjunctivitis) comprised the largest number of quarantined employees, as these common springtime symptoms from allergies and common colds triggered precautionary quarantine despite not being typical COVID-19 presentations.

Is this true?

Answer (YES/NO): YES